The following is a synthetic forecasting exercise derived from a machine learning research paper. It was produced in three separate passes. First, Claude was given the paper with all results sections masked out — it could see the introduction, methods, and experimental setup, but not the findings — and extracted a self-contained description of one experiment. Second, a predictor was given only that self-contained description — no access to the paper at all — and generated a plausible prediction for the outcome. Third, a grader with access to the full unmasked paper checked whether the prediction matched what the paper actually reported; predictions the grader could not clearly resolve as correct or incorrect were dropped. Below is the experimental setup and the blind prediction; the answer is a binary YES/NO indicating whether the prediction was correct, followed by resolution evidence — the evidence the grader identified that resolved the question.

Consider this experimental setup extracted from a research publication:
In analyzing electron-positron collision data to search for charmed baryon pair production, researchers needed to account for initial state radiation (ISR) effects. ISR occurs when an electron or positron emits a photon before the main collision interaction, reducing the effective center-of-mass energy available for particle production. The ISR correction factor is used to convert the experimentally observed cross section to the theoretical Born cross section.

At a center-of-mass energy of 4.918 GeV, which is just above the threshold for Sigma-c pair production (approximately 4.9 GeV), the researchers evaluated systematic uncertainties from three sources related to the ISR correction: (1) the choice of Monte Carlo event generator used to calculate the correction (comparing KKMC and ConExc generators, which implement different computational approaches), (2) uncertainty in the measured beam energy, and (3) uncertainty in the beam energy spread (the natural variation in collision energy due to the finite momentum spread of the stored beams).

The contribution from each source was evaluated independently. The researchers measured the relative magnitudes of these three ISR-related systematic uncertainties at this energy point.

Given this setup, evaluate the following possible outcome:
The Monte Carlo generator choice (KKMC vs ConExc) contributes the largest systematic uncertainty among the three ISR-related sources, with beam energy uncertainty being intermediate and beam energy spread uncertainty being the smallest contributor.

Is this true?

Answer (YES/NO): NO